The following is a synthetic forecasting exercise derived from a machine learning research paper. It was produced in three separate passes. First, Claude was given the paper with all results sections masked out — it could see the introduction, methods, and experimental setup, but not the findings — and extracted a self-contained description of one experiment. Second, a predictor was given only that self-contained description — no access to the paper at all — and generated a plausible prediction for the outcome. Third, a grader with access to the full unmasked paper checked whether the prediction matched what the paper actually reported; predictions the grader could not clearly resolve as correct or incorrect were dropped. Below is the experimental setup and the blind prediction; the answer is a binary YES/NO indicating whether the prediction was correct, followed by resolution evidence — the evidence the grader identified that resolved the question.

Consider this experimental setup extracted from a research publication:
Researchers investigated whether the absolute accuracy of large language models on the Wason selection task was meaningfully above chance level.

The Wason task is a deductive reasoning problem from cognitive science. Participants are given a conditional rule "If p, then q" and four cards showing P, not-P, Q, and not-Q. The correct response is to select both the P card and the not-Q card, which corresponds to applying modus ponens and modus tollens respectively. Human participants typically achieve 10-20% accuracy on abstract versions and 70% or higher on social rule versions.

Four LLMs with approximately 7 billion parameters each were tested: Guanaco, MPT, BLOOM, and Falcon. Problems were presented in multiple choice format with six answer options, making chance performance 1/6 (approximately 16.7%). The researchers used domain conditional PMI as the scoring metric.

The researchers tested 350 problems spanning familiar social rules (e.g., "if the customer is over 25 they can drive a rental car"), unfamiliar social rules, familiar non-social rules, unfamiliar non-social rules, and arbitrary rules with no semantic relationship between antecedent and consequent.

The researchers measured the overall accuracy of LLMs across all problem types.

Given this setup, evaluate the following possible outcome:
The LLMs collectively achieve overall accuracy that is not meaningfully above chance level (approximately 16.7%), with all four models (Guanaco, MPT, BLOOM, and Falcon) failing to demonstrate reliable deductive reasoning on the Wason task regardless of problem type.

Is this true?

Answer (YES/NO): NO